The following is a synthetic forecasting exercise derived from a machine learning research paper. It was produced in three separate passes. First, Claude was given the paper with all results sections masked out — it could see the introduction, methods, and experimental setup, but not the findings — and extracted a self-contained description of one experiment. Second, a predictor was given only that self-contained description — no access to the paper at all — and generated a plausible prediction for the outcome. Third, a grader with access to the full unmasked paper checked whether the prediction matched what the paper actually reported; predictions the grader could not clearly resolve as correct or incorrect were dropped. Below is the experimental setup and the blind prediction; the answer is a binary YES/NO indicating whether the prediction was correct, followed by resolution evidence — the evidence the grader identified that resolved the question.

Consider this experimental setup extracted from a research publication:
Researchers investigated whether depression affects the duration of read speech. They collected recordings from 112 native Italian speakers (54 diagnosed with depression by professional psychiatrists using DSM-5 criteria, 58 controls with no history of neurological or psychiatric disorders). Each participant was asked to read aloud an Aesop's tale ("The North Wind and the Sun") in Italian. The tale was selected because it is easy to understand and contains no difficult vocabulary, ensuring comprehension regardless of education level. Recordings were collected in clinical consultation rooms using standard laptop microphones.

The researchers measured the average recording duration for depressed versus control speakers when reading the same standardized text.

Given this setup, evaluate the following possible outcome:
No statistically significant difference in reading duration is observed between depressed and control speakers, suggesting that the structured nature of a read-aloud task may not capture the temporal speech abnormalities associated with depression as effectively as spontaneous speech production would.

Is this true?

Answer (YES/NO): NO